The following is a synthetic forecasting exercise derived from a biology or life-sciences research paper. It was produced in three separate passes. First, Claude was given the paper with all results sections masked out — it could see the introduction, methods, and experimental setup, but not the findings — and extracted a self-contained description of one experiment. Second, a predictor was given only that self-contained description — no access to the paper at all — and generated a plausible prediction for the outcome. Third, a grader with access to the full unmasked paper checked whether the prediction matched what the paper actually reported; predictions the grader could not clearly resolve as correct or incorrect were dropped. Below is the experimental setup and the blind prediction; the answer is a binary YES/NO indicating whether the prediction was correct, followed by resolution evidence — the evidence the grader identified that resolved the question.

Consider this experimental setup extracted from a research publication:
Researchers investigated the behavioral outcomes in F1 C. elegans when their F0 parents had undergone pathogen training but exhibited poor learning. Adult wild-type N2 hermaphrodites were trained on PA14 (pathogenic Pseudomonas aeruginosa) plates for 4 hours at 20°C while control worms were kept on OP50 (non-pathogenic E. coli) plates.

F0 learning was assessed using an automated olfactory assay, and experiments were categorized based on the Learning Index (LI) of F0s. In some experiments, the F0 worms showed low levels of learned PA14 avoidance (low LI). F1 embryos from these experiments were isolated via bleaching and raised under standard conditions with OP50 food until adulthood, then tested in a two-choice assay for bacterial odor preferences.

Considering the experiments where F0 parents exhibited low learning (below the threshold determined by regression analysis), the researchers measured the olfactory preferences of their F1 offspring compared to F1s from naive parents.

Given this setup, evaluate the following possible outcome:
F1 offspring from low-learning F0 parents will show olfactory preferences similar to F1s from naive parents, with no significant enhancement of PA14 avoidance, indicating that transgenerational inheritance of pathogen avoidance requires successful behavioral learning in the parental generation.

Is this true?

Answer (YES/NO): NO